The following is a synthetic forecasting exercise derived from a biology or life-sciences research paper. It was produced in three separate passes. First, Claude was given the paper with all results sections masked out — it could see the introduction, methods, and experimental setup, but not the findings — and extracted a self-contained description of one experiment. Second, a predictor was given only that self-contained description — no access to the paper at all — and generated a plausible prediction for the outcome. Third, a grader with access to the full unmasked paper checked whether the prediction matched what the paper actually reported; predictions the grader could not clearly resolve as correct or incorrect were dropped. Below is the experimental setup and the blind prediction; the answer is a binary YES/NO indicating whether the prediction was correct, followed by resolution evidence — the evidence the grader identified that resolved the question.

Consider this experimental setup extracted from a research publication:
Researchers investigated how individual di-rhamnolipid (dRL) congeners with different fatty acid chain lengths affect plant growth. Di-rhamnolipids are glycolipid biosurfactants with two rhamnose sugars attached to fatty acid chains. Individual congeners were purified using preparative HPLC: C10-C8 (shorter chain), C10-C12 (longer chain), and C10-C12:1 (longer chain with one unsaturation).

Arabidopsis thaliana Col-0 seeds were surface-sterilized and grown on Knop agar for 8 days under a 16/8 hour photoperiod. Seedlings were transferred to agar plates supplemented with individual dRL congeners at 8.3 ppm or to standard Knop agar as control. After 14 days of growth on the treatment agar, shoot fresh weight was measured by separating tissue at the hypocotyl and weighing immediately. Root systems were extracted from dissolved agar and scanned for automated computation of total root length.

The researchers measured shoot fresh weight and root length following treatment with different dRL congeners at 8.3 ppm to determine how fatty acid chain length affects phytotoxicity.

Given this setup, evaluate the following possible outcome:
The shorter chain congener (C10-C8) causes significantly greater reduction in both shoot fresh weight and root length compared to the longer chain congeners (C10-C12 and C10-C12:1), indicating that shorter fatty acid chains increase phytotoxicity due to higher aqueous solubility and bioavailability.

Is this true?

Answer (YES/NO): NO